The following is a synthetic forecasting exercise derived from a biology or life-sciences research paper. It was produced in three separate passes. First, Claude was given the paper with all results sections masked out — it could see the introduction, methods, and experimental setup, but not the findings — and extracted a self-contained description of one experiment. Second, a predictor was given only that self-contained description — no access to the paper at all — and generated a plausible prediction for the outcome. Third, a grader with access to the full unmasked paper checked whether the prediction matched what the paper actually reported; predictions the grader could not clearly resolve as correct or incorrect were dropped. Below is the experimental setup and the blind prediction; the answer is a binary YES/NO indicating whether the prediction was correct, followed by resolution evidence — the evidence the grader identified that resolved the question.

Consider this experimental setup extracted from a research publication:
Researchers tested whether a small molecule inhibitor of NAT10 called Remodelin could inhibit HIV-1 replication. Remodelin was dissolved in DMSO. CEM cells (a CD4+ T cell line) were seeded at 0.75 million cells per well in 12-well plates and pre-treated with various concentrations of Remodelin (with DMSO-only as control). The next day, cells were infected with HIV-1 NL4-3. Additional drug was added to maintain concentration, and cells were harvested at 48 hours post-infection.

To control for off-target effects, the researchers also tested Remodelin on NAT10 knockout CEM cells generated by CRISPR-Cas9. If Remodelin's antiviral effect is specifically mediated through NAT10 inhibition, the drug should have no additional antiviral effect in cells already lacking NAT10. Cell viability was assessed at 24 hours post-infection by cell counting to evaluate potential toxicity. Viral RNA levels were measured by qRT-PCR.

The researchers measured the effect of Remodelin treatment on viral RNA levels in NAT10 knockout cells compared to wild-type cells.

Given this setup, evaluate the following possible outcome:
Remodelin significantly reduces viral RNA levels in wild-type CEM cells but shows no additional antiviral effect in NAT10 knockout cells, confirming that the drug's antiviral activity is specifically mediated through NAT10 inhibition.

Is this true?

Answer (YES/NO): YES